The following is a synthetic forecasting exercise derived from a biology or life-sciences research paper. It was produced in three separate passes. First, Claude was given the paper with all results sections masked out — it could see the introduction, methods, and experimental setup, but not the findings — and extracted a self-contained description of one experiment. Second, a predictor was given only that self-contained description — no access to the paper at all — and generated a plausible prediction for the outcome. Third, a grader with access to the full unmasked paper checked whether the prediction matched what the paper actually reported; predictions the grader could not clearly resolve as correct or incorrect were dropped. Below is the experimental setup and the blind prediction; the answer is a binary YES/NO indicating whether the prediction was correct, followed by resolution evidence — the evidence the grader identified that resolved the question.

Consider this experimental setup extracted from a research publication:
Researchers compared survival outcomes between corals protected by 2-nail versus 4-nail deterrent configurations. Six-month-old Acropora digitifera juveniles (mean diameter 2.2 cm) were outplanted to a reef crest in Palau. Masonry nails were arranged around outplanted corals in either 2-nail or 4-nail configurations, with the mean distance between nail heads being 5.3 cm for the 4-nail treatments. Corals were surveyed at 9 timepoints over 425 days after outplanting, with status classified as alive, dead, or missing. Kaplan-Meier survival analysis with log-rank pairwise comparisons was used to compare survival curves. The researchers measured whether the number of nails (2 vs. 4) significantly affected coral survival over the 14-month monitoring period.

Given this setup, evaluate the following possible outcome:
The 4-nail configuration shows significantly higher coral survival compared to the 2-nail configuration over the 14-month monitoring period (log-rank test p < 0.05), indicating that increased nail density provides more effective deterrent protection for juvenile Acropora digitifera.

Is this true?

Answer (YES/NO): YES